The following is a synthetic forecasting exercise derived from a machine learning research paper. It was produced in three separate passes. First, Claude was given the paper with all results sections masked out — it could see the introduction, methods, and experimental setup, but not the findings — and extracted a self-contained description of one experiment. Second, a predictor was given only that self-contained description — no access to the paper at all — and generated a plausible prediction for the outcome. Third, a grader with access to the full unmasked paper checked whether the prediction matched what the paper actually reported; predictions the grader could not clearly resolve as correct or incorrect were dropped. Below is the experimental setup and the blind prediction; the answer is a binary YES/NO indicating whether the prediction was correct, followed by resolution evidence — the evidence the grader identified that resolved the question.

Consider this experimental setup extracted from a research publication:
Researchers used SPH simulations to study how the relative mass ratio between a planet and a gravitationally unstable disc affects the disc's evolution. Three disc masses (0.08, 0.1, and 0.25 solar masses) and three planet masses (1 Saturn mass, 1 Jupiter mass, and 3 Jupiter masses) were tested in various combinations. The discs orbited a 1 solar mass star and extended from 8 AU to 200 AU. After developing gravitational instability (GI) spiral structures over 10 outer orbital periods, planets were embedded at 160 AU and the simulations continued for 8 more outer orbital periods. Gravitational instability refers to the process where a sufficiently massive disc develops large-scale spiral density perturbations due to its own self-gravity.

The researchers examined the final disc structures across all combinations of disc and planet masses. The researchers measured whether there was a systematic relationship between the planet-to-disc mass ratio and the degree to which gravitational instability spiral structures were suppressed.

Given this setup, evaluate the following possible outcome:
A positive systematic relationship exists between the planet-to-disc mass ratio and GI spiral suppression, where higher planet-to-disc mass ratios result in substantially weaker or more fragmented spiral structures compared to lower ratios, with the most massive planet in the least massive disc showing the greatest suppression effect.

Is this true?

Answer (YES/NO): NO